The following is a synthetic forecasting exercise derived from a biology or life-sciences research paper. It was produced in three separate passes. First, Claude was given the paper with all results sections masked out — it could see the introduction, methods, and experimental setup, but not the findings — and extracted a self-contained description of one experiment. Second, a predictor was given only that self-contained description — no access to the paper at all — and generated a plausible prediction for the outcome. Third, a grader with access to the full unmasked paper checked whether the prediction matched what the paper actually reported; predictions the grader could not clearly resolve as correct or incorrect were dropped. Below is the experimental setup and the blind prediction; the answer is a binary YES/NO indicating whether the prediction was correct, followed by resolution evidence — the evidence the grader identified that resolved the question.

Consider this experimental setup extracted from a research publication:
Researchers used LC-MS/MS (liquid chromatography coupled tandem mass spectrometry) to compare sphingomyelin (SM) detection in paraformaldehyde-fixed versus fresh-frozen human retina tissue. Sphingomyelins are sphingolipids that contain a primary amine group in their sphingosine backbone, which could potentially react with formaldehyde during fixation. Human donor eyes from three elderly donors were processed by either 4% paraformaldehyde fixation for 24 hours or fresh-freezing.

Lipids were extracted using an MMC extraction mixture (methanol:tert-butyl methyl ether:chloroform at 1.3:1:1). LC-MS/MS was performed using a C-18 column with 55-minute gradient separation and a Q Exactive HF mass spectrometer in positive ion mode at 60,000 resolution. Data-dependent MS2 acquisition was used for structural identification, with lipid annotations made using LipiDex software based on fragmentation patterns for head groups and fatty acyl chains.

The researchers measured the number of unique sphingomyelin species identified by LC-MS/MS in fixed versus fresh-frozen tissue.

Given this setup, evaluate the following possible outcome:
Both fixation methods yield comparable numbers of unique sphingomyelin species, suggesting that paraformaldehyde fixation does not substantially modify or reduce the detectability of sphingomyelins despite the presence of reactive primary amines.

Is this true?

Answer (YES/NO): NO